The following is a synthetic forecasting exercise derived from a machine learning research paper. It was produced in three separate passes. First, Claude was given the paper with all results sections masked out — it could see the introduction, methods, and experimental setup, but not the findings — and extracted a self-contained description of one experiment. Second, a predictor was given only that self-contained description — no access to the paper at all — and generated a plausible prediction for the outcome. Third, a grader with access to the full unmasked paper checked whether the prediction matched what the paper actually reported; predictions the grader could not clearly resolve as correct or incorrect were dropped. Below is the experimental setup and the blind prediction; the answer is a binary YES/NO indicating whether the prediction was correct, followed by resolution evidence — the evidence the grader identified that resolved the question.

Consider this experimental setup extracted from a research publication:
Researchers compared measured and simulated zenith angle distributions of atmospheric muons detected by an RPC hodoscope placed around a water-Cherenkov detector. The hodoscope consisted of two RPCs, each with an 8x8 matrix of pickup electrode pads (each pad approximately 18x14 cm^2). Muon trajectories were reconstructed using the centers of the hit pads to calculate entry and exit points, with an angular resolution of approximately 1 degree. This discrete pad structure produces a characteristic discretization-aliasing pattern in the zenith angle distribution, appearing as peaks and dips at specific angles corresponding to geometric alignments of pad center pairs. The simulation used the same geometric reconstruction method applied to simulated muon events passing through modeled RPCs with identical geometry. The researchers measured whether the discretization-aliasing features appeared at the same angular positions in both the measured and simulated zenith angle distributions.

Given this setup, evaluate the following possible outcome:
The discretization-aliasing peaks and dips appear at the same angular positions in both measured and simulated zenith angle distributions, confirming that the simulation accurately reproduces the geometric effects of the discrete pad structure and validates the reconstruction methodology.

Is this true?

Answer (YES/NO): YES